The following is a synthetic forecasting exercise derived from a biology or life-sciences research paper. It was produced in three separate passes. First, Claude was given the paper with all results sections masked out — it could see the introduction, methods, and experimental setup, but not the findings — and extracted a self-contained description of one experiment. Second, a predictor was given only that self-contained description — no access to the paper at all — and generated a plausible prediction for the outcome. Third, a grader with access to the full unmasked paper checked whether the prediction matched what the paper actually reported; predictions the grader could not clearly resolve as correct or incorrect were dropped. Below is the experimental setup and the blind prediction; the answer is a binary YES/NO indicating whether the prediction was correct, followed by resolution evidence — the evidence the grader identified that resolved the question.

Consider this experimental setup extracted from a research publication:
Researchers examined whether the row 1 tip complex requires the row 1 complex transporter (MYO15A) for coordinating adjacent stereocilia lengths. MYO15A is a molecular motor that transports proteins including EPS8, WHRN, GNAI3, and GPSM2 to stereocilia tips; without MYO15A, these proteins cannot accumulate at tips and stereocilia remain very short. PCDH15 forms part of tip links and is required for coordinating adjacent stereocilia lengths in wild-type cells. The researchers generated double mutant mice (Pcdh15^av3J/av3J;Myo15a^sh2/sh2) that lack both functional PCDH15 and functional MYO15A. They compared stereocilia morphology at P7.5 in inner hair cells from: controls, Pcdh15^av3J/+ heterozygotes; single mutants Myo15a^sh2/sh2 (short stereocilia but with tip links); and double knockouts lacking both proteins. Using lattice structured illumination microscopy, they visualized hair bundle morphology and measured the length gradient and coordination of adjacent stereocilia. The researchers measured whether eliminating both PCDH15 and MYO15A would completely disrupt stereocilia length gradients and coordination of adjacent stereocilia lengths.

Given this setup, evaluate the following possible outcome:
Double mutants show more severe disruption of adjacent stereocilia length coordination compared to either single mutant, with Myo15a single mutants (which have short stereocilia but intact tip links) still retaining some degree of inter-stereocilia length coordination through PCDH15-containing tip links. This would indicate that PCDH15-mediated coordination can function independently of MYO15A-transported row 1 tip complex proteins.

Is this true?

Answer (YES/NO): NO